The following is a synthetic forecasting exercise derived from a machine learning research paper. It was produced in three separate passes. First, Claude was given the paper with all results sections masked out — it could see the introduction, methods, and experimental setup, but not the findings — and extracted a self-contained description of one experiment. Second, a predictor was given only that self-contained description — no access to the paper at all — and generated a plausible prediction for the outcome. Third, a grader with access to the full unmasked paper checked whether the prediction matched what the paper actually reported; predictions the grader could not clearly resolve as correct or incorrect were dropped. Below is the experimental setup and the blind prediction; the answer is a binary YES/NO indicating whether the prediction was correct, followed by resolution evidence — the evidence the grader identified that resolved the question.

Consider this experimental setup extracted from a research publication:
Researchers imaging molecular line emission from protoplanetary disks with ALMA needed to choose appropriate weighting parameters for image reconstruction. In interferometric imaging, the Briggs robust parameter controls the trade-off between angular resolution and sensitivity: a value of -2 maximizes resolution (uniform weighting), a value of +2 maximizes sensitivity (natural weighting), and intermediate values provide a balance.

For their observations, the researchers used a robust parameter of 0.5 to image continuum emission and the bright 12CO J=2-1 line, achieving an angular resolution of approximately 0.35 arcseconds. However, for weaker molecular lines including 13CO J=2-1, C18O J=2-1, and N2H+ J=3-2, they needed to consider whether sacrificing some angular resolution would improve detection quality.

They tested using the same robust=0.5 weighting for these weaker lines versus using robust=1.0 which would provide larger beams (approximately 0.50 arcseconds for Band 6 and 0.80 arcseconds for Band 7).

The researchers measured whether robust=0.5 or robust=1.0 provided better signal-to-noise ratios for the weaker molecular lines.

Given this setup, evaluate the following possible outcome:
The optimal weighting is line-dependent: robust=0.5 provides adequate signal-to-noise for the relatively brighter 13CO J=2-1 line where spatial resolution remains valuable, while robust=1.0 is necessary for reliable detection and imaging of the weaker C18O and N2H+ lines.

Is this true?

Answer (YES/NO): NO